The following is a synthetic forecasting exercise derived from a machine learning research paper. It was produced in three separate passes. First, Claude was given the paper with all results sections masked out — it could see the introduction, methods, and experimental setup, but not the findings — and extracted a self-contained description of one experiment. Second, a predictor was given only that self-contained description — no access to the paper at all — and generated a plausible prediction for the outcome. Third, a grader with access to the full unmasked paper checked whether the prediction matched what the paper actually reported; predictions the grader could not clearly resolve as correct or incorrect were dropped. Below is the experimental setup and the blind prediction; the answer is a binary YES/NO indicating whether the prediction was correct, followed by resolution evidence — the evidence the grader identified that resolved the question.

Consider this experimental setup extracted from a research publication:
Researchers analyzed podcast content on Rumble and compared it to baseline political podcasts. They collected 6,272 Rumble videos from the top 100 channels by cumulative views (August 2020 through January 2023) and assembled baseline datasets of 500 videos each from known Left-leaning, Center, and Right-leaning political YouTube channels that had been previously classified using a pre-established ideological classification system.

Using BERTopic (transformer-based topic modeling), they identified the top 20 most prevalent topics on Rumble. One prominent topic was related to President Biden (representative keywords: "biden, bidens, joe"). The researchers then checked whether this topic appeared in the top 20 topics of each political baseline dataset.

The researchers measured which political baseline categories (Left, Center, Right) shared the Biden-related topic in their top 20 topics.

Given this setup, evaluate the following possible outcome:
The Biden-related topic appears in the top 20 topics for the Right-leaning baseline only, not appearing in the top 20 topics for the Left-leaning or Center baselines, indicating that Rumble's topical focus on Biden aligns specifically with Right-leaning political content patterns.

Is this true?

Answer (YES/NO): NO